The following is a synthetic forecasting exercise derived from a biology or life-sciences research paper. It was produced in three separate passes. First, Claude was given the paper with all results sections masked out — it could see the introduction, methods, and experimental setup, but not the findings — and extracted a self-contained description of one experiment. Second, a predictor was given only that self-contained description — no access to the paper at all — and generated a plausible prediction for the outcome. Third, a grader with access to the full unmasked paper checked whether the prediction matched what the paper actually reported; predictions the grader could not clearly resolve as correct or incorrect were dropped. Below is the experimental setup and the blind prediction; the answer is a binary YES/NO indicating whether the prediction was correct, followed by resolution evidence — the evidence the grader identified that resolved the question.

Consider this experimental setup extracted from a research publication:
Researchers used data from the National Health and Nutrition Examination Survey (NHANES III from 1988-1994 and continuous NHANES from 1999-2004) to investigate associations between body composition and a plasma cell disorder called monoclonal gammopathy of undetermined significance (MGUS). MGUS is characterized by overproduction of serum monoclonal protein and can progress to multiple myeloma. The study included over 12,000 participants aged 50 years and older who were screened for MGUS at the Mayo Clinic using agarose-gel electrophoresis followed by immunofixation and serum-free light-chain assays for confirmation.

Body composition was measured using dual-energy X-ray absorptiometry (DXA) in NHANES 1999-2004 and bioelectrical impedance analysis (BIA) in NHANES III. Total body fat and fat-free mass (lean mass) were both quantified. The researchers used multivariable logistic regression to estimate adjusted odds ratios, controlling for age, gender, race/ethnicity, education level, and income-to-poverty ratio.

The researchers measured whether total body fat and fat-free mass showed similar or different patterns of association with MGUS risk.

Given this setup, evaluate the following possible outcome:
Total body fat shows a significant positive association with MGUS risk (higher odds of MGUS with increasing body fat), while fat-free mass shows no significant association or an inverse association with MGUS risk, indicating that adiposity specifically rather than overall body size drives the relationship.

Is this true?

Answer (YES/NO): YES